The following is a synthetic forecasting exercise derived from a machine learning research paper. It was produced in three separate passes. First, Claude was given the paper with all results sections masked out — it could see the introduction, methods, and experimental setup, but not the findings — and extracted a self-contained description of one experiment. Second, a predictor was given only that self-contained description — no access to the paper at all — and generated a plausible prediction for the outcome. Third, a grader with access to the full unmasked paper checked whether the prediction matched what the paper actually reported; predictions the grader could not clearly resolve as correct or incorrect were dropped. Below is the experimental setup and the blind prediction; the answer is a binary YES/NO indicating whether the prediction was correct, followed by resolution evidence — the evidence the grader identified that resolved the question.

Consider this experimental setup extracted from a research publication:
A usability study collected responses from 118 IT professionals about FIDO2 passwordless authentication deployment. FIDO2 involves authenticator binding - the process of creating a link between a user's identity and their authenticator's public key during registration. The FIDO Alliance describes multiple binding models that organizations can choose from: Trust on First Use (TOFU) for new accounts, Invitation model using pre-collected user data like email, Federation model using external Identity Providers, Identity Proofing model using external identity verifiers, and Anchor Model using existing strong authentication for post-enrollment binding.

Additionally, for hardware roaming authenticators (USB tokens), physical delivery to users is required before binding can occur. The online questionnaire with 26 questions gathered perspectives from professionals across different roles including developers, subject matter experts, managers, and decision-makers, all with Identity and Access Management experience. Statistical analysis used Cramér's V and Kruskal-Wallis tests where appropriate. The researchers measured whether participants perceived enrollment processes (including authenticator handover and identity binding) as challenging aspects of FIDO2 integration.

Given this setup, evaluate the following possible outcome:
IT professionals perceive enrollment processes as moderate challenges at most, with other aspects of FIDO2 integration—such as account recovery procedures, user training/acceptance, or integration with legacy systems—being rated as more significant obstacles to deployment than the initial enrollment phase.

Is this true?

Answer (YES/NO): NO